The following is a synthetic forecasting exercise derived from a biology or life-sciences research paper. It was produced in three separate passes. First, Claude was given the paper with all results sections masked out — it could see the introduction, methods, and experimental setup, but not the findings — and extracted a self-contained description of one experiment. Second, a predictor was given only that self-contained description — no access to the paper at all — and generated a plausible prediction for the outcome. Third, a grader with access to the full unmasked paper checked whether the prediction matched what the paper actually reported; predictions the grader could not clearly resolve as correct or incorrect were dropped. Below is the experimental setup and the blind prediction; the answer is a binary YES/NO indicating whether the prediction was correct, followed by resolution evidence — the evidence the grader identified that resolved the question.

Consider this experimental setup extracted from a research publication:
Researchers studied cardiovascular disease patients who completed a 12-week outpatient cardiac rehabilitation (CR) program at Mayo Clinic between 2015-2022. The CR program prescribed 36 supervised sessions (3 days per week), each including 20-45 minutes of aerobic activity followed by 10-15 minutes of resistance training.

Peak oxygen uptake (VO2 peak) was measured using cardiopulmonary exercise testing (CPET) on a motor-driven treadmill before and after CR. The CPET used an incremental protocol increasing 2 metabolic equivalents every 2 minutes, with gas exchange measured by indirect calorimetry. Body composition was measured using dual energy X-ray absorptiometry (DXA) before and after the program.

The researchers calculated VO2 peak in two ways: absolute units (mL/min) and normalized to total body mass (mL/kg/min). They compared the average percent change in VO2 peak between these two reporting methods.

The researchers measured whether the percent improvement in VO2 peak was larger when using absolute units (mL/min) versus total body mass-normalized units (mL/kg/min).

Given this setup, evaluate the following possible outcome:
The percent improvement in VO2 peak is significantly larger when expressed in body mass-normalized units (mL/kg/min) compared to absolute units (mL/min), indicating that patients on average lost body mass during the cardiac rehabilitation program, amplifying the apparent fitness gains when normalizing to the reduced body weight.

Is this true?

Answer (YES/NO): YES